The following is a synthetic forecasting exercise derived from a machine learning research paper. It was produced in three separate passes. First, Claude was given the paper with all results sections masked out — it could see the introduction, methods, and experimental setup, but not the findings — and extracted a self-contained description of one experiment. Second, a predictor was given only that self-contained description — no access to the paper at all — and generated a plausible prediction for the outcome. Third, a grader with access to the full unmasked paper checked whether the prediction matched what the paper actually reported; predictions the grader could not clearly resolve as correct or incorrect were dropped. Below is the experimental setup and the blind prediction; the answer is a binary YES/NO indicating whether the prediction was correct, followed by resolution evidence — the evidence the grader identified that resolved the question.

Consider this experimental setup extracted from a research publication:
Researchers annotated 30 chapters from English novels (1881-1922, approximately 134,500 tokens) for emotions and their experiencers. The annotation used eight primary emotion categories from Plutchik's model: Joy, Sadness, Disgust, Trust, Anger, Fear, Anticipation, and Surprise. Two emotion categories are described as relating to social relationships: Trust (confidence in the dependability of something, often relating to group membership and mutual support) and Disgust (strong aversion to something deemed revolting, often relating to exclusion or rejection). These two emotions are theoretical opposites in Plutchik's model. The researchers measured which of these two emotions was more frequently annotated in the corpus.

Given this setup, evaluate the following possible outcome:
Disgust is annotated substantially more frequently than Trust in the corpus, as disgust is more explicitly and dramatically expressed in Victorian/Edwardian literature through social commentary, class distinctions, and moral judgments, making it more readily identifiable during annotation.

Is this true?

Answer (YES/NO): NO